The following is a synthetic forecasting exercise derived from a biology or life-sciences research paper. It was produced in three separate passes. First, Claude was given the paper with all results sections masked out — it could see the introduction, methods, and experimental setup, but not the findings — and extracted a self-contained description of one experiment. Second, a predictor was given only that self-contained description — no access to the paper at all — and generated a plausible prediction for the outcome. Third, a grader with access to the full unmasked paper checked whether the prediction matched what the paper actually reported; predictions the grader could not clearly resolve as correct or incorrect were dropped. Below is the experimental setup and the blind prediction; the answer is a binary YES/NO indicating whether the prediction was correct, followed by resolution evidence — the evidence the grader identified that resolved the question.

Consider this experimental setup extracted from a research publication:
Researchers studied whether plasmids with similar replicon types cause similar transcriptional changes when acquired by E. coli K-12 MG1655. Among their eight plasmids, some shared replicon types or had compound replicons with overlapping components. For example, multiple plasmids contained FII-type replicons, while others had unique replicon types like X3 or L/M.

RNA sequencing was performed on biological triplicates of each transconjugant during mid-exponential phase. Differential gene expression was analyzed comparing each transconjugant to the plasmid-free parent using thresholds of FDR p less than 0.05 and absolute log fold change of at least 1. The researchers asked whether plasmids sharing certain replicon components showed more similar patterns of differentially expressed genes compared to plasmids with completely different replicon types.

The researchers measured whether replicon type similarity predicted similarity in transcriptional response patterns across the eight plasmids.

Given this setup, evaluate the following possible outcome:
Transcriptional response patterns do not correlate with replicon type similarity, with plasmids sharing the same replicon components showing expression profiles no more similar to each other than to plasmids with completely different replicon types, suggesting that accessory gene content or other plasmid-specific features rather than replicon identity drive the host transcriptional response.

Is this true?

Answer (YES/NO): YES